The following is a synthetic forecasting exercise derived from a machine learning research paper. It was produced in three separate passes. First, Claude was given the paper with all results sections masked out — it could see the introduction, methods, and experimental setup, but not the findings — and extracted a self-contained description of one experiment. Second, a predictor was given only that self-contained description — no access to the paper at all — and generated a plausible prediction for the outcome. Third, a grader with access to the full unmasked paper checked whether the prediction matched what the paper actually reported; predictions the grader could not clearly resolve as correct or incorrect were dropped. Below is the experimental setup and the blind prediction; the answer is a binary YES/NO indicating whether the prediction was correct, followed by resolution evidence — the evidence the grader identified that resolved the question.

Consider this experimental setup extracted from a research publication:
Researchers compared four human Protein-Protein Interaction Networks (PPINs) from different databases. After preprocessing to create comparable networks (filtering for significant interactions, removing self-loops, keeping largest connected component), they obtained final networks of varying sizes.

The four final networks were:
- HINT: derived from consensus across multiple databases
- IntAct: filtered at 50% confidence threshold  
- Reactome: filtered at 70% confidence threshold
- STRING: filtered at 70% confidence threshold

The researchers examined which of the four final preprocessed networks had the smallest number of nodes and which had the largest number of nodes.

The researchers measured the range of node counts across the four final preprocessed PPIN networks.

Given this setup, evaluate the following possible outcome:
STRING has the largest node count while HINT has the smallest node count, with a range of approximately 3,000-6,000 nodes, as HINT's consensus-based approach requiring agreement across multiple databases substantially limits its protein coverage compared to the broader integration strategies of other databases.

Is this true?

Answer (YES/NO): NO